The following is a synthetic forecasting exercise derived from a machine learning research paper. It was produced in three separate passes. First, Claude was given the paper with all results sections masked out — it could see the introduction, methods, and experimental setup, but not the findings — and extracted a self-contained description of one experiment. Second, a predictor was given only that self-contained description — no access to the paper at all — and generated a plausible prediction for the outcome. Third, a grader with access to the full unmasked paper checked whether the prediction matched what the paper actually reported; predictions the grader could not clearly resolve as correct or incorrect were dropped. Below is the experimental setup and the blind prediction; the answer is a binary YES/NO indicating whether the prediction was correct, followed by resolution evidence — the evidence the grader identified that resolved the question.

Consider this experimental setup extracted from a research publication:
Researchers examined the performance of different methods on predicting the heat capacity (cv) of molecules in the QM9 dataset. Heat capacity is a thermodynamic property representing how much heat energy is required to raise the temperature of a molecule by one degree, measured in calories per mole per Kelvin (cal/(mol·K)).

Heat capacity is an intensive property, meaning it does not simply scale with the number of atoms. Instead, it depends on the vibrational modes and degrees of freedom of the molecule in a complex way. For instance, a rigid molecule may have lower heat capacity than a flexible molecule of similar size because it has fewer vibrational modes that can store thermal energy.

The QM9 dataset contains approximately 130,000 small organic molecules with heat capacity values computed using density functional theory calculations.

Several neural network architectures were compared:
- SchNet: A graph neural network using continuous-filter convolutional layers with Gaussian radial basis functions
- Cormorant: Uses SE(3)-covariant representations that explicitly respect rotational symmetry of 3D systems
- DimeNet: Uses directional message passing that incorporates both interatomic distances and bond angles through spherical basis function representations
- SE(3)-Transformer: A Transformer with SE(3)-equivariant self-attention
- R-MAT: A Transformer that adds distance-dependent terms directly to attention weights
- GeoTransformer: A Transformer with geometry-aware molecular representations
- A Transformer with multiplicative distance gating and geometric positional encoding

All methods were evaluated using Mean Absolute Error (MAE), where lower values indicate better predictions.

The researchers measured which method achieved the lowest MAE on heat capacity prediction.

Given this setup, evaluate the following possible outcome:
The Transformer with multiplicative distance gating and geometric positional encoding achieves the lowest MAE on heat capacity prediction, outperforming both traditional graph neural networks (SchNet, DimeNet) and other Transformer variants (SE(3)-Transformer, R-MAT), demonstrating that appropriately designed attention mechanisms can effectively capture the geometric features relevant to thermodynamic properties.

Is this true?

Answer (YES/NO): NO